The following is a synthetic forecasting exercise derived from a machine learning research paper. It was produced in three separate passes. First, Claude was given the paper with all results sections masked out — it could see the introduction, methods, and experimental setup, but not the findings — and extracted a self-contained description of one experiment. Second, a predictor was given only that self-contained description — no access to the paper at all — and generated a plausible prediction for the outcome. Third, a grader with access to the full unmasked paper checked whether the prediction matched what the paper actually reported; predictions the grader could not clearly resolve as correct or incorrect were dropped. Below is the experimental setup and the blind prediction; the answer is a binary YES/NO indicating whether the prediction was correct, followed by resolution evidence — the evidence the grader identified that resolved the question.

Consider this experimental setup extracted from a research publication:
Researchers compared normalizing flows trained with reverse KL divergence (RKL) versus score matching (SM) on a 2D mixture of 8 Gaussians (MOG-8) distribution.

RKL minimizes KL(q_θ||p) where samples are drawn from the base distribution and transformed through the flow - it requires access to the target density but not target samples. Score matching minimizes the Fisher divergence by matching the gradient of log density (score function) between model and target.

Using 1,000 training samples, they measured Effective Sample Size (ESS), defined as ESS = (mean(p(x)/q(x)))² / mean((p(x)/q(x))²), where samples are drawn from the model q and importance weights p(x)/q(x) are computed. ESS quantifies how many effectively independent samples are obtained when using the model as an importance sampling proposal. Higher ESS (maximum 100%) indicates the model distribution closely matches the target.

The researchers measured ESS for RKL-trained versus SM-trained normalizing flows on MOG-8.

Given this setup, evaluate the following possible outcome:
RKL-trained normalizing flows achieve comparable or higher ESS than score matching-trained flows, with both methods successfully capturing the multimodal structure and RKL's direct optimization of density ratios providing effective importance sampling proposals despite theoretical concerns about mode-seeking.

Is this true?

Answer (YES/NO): NO